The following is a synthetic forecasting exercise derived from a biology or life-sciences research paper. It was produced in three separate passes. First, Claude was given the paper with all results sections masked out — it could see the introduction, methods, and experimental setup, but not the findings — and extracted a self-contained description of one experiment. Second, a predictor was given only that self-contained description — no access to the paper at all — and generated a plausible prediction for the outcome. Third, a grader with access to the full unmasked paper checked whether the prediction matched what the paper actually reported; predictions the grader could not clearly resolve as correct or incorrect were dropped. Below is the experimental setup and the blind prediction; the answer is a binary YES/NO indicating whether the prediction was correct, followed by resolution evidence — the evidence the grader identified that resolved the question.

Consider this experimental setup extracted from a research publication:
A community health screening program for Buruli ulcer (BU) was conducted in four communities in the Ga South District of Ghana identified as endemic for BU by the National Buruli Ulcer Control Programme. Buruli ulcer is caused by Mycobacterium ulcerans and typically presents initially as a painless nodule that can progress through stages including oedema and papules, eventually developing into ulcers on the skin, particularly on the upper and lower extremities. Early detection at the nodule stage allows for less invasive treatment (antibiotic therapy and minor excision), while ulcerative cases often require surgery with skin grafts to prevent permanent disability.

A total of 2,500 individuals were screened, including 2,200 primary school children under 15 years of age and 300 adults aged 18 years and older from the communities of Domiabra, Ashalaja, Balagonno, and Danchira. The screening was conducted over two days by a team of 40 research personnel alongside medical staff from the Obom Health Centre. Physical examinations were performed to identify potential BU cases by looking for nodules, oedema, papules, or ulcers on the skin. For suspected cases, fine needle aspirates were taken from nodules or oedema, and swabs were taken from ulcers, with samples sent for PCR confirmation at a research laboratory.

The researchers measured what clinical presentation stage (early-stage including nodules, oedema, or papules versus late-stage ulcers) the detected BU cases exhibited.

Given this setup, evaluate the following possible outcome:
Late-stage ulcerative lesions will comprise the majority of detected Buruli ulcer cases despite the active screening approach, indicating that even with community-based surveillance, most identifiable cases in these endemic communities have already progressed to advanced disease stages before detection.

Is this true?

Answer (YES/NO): YES